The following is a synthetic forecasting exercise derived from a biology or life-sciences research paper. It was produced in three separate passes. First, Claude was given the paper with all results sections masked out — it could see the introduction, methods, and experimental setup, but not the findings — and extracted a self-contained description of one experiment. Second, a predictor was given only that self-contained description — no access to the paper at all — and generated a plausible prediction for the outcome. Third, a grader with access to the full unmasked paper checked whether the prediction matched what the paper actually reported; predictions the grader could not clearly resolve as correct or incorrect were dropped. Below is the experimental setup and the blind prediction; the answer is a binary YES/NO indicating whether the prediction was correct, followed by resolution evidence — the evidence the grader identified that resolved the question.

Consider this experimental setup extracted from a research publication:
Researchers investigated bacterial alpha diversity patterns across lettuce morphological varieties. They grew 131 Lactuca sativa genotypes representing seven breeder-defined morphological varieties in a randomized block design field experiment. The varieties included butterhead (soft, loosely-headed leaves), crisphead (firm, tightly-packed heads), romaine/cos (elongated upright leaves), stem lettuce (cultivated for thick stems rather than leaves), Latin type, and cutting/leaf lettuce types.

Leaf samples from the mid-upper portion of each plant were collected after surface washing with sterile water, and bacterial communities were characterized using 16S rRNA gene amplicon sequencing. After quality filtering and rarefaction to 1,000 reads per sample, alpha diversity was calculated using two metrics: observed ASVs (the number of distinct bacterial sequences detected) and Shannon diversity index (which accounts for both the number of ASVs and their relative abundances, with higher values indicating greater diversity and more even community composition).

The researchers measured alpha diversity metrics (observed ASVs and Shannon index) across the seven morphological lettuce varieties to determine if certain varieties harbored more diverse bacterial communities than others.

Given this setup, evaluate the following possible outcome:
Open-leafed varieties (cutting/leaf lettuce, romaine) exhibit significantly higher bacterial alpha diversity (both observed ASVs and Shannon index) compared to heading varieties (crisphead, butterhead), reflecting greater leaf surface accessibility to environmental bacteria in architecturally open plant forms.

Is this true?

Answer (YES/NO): NO